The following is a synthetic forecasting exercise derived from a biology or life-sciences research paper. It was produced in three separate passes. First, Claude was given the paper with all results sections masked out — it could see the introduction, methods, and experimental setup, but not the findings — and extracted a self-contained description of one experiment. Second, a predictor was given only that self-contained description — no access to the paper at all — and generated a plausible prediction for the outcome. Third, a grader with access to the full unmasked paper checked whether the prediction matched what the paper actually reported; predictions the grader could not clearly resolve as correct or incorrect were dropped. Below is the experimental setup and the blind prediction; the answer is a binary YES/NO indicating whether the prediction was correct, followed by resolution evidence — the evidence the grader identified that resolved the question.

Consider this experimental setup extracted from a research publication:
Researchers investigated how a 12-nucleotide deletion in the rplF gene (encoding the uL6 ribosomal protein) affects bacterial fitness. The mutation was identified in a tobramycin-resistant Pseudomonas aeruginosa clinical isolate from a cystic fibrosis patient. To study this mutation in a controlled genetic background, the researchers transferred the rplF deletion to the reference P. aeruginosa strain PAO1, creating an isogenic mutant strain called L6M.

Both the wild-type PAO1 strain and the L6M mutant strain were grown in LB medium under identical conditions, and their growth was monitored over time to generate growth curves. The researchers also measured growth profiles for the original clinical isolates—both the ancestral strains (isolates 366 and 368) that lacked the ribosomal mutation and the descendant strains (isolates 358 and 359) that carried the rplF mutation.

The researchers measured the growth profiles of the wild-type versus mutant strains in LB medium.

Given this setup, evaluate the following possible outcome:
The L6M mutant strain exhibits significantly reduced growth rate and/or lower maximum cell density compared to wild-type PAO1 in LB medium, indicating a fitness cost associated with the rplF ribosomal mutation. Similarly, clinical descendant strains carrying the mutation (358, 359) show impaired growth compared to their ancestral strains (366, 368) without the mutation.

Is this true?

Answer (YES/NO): YES